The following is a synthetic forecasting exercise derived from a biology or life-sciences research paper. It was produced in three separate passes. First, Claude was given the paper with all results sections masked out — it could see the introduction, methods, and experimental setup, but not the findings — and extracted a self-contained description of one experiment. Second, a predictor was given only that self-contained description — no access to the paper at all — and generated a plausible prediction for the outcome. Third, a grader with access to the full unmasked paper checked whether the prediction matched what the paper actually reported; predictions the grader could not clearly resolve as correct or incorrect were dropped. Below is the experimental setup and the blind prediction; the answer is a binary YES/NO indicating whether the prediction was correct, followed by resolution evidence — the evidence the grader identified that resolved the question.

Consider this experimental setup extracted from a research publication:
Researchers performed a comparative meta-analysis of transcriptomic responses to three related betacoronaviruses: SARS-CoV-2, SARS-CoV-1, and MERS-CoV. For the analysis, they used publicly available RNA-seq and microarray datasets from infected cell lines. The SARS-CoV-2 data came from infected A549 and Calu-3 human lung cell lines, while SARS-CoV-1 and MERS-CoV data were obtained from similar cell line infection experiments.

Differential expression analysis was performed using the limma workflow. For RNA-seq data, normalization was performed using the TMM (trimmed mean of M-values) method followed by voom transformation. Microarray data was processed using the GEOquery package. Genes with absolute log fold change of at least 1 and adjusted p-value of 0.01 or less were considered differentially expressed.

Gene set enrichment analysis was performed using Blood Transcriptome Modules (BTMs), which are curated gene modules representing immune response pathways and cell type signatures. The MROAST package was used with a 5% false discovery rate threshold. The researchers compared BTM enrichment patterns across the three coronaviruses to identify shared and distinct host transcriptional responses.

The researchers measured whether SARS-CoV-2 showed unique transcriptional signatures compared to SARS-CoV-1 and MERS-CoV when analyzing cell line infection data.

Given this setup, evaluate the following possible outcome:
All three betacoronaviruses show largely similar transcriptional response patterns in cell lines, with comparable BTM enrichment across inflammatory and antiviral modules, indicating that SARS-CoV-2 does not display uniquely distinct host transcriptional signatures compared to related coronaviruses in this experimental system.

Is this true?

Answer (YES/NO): NO